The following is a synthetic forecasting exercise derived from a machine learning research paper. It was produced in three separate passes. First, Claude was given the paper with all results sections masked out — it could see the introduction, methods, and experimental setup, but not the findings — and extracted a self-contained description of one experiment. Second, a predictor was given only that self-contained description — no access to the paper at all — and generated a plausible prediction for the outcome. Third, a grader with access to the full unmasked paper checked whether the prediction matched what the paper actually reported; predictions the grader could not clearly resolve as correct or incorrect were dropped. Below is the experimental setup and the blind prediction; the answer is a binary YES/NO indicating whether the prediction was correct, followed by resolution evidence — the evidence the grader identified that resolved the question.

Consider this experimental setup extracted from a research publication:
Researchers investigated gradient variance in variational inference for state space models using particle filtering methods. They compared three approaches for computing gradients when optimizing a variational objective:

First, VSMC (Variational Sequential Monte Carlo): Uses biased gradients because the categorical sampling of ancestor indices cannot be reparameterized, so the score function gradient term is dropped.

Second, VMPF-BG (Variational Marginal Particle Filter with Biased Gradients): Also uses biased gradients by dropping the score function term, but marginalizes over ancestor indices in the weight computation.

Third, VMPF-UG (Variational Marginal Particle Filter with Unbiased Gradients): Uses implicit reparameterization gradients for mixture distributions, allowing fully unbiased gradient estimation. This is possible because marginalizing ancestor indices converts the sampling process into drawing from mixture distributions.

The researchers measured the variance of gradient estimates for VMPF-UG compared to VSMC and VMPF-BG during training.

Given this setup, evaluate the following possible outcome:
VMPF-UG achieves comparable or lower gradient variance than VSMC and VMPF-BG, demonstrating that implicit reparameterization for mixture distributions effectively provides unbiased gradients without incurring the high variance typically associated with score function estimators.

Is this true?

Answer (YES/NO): NO